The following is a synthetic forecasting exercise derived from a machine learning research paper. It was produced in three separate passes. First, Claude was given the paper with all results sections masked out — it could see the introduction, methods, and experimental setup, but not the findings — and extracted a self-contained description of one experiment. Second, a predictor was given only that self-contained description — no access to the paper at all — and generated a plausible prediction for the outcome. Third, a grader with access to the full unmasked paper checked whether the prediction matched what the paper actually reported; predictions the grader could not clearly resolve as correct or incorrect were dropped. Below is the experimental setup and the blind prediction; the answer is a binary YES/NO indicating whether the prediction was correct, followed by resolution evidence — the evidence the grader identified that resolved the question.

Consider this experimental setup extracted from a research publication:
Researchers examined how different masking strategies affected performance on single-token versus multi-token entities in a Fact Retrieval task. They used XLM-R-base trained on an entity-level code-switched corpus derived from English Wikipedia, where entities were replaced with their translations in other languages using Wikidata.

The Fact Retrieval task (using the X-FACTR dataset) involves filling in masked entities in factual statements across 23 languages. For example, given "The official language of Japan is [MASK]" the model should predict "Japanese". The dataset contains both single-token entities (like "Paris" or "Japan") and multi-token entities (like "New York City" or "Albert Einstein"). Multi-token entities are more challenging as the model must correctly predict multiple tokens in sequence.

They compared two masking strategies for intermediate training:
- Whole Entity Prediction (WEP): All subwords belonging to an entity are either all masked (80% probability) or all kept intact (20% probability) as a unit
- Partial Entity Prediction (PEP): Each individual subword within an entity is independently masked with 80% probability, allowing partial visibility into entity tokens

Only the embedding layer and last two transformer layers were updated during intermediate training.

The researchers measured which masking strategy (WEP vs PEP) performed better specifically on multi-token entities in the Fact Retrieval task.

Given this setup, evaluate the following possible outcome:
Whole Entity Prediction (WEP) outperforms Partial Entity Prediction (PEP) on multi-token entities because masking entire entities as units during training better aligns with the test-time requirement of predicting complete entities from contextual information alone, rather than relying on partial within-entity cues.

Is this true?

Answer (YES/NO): NO